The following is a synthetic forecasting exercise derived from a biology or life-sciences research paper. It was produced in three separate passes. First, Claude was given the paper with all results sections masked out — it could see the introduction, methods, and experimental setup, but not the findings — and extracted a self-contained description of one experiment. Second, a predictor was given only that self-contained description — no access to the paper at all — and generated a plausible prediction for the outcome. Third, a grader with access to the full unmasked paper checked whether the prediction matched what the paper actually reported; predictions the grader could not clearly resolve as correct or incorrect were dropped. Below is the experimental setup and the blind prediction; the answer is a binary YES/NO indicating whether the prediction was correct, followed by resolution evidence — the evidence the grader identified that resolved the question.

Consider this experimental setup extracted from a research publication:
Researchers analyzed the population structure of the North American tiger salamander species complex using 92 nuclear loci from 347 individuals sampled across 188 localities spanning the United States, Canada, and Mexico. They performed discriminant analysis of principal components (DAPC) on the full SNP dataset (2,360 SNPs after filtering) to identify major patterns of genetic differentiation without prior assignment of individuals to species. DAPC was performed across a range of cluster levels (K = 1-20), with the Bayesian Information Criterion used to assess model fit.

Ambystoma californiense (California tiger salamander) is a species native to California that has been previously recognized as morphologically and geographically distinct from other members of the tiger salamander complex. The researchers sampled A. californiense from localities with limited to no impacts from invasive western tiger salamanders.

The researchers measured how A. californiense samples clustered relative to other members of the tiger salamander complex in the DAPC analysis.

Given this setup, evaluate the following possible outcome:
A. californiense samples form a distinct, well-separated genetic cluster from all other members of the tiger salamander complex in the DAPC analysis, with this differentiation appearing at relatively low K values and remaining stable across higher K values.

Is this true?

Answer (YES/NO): YES